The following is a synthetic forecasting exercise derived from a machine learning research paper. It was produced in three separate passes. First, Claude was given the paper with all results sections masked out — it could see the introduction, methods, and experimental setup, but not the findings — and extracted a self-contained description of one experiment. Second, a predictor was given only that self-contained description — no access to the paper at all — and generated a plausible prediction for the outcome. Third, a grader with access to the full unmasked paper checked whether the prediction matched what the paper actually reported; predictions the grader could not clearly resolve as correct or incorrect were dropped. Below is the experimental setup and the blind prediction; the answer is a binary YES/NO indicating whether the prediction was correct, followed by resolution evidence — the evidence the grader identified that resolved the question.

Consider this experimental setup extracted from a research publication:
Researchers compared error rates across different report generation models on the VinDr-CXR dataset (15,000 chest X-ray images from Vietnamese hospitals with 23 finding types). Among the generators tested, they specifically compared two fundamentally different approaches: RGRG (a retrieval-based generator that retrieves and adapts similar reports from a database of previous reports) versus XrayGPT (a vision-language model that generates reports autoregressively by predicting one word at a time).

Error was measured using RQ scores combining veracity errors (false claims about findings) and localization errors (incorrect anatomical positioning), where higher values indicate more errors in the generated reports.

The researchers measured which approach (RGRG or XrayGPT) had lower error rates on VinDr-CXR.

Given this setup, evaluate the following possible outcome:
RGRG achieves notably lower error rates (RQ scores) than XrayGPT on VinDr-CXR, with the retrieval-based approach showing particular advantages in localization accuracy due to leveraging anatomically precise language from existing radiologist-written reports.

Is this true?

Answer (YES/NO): NO